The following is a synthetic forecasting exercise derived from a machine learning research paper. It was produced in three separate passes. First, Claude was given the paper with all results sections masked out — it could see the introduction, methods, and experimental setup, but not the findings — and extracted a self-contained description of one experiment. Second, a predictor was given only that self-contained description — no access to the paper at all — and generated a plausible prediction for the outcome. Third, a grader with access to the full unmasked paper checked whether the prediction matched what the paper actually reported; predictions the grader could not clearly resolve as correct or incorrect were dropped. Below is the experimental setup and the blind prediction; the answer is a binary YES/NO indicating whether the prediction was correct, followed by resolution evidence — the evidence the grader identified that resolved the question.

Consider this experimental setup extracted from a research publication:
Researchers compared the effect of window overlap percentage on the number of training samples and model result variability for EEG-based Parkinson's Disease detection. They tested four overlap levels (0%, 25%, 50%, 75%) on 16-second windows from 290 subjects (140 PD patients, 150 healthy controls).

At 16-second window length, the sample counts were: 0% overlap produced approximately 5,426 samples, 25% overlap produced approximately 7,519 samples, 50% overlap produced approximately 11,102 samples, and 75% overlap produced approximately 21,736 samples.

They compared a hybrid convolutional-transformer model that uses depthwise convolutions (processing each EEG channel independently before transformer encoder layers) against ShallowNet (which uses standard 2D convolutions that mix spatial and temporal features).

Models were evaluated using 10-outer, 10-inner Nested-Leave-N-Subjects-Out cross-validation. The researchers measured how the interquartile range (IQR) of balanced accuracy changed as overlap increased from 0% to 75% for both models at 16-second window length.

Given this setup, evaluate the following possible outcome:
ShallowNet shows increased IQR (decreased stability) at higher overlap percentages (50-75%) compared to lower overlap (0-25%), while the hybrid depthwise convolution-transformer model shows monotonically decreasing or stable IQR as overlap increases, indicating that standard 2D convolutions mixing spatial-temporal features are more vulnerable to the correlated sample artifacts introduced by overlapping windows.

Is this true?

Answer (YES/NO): NO